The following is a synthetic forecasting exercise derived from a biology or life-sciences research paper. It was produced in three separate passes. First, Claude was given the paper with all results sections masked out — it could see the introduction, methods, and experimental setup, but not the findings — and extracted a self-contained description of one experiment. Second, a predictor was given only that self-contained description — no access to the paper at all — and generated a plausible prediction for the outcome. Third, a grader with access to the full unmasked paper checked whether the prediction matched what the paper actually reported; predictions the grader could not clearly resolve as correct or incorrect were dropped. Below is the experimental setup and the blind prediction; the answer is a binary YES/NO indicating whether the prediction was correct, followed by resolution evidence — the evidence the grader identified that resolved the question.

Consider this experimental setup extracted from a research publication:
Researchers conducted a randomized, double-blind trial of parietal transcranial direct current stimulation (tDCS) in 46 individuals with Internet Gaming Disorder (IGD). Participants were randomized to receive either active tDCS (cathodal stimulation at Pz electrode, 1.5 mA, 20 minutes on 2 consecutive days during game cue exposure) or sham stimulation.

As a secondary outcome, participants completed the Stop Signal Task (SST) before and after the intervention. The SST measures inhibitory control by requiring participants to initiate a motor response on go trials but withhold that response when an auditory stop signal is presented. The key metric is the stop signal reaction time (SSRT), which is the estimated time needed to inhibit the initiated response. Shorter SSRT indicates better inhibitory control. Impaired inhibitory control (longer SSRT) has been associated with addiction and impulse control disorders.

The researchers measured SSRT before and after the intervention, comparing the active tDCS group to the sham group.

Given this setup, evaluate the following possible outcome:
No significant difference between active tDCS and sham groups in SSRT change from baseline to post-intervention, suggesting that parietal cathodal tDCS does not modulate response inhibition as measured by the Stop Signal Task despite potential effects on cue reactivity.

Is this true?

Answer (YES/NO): YES